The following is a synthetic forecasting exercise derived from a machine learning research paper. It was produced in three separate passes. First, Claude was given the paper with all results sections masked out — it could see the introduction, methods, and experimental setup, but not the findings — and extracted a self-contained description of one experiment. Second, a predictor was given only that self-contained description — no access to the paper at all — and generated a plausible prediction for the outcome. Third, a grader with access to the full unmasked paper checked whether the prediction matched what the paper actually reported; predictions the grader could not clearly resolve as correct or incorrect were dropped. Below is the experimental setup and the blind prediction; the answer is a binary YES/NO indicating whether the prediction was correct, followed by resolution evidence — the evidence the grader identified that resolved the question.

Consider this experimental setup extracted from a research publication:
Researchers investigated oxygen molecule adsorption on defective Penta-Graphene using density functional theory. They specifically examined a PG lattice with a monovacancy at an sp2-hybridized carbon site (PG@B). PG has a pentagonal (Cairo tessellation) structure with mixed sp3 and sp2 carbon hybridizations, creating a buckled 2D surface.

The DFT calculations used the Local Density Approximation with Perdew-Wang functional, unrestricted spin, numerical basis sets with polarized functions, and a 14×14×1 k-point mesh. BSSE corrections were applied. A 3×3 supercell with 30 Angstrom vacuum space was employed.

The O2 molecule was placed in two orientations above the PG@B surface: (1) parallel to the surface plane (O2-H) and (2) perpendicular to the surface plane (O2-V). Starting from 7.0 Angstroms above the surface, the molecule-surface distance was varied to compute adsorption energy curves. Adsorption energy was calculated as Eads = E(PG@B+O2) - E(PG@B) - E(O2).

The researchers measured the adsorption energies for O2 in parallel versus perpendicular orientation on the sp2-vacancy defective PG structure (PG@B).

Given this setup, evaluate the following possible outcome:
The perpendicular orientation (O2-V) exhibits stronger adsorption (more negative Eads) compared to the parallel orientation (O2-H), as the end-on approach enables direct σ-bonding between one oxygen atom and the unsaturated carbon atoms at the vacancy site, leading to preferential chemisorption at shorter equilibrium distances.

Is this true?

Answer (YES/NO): NO